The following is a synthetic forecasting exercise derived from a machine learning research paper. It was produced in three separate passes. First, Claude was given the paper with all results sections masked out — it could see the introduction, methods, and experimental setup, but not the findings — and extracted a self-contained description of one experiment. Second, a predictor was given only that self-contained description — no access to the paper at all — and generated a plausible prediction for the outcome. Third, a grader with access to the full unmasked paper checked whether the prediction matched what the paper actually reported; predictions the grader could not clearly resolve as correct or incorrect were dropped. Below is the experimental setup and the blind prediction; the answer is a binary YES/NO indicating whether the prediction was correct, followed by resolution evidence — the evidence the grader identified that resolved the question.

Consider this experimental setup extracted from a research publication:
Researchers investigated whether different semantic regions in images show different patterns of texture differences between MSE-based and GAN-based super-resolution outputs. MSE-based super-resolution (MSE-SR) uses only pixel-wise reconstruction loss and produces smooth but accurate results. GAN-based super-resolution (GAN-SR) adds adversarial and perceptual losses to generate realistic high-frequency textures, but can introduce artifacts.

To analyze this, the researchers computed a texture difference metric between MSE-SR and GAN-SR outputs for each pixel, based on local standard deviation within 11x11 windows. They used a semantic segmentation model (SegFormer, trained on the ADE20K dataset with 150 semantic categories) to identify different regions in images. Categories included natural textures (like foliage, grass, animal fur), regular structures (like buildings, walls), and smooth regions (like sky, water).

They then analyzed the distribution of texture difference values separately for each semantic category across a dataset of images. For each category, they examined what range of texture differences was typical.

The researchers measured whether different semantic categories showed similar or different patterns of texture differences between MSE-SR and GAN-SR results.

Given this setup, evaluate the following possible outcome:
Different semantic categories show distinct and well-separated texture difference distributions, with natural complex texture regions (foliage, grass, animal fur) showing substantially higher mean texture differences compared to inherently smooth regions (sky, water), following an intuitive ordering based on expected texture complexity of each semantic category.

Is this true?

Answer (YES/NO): NO